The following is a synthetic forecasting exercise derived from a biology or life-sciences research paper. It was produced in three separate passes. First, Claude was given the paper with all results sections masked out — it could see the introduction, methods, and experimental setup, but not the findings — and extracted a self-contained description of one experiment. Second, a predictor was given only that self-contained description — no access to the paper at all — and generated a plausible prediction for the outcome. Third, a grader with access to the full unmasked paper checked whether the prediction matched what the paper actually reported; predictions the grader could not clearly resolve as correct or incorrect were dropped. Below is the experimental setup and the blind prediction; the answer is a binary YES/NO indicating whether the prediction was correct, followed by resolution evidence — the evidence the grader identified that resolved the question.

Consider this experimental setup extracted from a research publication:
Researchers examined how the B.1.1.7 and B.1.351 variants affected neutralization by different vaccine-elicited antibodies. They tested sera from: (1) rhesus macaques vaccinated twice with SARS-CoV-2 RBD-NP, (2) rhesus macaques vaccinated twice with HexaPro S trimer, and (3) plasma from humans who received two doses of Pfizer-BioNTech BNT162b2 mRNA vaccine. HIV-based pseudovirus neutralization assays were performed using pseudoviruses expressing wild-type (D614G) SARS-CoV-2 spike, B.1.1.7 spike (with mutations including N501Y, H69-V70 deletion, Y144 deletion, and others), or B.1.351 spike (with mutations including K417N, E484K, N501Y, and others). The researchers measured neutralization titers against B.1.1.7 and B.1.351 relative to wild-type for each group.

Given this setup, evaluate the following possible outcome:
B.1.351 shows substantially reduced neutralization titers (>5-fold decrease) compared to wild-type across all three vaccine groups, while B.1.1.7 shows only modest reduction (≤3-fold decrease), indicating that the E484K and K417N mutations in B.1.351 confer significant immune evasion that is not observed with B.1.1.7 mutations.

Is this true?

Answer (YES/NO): NO